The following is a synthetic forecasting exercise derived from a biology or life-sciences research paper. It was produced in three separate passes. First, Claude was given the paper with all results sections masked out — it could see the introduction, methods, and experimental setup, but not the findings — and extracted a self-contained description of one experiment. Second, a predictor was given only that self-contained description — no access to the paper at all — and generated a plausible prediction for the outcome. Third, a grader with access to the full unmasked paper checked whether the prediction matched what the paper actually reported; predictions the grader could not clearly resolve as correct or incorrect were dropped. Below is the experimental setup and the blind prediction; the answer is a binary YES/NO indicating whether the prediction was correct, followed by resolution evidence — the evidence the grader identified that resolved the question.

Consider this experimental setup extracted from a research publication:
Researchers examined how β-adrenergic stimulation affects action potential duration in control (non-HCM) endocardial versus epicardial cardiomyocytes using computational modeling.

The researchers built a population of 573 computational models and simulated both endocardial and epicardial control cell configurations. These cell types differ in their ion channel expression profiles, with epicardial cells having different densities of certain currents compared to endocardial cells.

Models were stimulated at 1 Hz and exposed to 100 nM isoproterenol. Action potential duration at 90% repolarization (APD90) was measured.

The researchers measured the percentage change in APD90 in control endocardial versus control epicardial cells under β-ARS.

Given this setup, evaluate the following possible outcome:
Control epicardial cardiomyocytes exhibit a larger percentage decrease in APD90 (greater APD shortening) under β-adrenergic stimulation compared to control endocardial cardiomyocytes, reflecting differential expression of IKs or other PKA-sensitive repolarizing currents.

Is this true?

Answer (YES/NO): NO